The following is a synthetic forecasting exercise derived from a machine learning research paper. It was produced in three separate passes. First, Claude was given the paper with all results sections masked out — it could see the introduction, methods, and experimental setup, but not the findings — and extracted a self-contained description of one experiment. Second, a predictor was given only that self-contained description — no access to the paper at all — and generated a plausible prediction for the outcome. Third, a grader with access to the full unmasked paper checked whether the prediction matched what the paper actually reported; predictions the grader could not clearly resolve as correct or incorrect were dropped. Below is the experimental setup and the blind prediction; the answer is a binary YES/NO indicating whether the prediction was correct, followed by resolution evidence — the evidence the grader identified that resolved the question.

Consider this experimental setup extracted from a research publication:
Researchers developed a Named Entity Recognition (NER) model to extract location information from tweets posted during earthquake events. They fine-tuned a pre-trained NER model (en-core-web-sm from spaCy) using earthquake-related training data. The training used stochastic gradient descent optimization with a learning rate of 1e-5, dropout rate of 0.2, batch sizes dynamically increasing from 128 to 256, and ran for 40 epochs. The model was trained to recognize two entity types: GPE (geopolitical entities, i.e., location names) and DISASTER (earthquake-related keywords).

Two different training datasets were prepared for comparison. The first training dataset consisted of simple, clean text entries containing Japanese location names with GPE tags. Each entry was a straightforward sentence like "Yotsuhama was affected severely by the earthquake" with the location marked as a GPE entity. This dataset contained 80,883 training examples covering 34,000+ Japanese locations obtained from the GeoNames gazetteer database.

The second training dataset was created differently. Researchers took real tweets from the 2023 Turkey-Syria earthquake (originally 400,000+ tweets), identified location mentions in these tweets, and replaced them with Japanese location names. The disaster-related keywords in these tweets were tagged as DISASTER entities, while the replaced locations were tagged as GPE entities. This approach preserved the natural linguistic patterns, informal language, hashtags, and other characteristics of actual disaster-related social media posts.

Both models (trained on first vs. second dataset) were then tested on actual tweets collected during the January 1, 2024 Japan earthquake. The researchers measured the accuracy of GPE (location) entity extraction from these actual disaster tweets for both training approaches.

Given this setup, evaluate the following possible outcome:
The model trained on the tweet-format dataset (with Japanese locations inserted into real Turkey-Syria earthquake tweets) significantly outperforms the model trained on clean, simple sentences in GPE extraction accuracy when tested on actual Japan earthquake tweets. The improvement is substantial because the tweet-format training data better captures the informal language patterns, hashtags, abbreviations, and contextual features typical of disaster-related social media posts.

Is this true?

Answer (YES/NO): YES